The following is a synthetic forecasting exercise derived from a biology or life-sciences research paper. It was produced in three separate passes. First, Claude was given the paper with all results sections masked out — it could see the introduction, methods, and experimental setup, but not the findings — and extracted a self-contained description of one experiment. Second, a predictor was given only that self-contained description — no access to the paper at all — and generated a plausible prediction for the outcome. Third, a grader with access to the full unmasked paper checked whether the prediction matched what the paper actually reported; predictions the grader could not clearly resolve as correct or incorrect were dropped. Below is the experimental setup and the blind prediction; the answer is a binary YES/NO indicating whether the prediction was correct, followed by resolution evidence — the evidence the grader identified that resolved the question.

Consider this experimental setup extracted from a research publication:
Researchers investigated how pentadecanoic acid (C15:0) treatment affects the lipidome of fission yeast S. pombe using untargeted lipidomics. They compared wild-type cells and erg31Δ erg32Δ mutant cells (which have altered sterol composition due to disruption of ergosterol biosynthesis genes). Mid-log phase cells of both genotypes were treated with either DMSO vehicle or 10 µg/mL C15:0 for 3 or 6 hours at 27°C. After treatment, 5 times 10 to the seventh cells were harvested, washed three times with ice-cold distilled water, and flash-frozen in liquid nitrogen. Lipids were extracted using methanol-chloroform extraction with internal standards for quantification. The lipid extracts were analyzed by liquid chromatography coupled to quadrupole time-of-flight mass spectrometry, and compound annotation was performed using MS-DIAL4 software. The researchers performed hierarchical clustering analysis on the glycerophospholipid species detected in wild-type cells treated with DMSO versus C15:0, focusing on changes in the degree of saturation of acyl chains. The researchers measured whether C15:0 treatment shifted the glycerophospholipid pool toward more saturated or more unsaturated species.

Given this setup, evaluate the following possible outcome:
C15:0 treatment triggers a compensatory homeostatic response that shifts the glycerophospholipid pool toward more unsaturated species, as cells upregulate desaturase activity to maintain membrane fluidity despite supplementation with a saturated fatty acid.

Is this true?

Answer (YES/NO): NO